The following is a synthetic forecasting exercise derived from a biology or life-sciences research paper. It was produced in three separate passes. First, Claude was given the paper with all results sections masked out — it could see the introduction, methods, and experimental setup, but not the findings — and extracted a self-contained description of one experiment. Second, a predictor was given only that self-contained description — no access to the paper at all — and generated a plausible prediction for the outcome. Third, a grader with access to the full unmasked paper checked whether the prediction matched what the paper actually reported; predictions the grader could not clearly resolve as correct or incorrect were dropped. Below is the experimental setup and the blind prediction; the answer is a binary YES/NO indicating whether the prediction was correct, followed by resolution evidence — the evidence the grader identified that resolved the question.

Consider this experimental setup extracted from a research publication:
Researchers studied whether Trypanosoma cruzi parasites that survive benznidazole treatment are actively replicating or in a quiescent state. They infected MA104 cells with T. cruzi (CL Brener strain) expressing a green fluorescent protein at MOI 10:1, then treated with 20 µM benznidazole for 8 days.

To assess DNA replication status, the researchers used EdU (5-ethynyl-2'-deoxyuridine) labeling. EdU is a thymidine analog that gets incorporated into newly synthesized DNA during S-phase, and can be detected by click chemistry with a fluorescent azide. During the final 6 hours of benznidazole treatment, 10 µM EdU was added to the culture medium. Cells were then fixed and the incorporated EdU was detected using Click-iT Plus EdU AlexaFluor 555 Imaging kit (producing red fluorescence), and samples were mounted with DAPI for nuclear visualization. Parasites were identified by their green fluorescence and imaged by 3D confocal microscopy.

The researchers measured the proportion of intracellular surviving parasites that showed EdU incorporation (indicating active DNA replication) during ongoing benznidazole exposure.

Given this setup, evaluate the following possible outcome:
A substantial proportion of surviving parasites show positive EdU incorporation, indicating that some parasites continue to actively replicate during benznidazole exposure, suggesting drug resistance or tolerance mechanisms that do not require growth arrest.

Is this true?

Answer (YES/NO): NO